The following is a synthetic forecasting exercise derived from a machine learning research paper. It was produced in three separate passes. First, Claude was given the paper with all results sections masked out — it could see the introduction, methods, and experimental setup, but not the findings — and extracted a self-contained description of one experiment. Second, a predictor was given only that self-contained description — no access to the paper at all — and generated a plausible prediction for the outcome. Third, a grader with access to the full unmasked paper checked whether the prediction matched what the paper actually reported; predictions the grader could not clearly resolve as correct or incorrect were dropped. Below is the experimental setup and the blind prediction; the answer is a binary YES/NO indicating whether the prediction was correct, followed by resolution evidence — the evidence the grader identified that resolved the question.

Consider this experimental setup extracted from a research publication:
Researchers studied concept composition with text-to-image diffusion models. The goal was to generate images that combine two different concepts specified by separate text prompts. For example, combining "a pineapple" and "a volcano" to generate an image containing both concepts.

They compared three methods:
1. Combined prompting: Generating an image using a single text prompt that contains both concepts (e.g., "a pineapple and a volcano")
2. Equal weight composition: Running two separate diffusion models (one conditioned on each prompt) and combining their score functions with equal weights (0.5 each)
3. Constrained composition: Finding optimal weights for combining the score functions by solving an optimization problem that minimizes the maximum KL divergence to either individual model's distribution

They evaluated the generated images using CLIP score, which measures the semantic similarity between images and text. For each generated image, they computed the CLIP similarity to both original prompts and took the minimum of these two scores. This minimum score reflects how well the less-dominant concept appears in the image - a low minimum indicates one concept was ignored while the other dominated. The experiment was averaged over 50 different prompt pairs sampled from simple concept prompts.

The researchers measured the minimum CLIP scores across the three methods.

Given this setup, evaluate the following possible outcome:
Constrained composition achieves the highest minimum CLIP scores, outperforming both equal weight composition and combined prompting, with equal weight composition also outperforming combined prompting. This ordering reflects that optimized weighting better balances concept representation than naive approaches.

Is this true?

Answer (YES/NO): YES